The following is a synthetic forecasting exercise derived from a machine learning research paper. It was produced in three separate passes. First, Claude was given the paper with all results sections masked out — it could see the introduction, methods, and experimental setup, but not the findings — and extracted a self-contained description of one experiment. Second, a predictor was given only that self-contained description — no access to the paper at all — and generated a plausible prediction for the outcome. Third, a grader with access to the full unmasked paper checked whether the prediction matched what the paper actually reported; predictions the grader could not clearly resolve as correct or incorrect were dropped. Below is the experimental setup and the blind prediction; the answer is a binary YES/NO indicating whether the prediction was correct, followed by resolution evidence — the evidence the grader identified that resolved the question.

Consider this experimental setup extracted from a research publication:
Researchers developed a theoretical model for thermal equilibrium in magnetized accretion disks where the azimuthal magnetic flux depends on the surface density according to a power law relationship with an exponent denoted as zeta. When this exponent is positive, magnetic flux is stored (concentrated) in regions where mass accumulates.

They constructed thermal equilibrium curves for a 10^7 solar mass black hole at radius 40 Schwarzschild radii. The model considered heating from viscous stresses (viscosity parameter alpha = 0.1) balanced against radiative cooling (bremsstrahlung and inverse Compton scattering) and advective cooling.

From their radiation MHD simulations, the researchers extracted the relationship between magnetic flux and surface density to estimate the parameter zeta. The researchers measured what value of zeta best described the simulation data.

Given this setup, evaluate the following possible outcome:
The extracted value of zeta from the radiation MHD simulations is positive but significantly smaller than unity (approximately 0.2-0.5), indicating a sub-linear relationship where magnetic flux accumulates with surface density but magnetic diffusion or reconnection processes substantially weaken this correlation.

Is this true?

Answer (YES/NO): YES